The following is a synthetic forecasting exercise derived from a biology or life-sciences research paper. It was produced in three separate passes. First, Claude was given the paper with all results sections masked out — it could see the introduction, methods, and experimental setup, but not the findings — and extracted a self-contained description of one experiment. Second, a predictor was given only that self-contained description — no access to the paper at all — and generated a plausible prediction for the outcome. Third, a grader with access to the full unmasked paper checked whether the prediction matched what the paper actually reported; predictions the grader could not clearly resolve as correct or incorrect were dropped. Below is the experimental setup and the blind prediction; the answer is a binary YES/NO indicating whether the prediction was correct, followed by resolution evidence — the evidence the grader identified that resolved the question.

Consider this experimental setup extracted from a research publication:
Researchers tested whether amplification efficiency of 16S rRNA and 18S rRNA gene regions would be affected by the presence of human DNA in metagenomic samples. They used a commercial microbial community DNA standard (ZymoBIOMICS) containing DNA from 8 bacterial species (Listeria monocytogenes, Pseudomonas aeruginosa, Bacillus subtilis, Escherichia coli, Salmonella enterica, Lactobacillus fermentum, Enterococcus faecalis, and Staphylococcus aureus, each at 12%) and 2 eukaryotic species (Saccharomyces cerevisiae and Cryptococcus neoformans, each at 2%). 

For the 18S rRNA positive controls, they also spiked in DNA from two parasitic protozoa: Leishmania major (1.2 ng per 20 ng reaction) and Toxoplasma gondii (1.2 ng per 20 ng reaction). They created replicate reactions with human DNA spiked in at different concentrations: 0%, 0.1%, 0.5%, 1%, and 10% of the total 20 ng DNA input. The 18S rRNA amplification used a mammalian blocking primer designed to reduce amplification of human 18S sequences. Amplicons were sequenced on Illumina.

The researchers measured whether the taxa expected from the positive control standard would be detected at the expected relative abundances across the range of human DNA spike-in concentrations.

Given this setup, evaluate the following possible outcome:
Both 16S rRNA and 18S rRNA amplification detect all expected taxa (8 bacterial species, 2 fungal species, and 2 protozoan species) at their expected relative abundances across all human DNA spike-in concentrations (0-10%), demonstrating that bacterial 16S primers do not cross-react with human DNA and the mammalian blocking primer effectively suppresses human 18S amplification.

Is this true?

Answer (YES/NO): YES